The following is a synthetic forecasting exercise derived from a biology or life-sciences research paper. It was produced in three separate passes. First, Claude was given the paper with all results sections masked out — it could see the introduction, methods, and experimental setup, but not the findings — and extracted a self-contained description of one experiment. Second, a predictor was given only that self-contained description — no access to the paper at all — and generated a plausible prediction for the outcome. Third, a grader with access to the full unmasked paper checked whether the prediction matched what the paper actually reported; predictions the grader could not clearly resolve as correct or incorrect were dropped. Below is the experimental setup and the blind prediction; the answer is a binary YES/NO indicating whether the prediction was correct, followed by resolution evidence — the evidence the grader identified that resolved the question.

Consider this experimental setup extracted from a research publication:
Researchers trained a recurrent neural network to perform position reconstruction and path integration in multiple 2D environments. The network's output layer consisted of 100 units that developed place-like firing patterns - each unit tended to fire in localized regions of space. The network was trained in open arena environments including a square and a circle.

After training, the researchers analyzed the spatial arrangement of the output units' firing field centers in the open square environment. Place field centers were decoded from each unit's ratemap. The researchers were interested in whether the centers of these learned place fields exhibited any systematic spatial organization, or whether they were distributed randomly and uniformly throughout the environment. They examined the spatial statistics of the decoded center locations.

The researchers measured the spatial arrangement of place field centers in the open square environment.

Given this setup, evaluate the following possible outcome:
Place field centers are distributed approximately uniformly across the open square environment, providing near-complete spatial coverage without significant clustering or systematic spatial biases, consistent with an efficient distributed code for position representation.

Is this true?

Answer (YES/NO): NO